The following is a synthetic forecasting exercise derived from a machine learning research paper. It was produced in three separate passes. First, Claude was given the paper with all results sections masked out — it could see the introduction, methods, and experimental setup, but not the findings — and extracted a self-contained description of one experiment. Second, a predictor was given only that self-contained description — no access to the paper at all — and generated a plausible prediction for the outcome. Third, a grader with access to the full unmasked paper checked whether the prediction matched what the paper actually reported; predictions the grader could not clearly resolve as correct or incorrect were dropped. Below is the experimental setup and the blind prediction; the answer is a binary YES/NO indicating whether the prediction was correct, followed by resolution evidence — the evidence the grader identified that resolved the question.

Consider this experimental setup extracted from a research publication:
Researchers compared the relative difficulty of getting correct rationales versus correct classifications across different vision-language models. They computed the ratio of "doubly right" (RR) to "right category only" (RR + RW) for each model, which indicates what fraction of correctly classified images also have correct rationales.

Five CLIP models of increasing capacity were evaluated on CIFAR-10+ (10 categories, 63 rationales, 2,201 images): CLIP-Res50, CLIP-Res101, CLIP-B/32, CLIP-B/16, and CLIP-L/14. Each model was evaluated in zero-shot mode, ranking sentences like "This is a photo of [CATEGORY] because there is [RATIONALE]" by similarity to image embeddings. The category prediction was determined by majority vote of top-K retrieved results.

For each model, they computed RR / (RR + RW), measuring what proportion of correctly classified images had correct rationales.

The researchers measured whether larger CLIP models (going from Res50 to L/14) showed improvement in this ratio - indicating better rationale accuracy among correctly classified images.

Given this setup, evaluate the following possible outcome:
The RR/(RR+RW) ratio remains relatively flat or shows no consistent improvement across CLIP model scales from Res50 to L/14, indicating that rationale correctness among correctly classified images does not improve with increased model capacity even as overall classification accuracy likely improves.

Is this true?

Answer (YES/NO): NO